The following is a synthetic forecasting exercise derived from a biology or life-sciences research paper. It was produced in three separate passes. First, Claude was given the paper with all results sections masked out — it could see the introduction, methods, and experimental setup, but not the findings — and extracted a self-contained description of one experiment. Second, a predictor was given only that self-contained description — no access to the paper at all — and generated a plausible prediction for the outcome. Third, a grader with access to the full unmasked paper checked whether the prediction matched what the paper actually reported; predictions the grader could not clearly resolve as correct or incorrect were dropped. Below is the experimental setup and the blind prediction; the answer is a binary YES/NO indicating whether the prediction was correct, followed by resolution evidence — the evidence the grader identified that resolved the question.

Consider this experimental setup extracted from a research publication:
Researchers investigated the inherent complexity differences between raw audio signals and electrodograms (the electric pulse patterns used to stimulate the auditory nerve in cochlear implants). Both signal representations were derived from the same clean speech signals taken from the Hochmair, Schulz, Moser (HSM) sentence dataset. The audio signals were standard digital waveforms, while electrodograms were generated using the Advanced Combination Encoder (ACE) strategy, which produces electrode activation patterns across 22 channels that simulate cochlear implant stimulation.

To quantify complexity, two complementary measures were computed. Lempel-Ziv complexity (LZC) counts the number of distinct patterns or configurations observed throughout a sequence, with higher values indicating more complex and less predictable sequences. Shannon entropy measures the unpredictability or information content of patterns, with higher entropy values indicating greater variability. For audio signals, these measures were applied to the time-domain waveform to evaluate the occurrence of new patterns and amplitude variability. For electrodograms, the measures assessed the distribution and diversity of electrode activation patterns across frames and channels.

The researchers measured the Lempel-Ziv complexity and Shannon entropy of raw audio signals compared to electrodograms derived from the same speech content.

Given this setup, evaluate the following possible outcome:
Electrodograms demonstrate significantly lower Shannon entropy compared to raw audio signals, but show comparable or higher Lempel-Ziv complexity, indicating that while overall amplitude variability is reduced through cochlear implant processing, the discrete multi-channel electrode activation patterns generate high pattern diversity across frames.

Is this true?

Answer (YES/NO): NO